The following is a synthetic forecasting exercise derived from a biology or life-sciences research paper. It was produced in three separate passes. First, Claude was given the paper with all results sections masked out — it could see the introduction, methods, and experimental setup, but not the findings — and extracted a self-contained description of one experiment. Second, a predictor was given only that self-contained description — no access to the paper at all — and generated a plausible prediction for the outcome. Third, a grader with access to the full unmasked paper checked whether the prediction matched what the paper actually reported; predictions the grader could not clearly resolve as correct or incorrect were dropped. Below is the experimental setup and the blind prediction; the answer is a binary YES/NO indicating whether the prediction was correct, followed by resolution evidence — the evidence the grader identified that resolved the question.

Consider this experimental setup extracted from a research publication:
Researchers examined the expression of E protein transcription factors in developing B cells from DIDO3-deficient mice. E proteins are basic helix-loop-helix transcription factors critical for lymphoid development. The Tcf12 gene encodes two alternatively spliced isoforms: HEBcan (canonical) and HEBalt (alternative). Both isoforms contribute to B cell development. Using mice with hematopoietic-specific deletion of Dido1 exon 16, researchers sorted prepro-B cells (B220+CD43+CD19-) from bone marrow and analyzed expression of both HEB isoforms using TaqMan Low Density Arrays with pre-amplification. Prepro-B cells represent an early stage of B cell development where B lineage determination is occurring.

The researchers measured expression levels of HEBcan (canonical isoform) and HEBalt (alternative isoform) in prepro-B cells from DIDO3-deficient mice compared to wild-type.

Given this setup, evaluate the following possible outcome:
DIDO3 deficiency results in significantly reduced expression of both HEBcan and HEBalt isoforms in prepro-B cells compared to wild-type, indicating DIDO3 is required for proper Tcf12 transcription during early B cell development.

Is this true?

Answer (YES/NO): NO